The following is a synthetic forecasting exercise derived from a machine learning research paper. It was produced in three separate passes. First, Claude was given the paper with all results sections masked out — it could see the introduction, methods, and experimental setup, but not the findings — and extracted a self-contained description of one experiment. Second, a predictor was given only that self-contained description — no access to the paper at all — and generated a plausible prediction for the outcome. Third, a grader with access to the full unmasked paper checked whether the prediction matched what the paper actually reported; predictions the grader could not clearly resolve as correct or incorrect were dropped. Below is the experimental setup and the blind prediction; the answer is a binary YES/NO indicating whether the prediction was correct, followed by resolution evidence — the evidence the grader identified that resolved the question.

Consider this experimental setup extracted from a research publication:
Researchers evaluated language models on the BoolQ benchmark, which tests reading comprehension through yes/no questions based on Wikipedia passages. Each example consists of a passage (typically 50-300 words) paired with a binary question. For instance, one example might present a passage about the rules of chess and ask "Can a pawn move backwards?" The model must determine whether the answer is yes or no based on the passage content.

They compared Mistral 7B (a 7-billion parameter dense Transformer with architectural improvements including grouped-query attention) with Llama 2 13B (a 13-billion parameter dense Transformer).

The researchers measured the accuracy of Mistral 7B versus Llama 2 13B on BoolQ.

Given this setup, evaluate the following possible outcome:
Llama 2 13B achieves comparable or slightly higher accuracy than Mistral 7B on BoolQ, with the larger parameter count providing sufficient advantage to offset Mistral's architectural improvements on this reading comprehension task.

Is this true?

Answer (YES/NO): NO